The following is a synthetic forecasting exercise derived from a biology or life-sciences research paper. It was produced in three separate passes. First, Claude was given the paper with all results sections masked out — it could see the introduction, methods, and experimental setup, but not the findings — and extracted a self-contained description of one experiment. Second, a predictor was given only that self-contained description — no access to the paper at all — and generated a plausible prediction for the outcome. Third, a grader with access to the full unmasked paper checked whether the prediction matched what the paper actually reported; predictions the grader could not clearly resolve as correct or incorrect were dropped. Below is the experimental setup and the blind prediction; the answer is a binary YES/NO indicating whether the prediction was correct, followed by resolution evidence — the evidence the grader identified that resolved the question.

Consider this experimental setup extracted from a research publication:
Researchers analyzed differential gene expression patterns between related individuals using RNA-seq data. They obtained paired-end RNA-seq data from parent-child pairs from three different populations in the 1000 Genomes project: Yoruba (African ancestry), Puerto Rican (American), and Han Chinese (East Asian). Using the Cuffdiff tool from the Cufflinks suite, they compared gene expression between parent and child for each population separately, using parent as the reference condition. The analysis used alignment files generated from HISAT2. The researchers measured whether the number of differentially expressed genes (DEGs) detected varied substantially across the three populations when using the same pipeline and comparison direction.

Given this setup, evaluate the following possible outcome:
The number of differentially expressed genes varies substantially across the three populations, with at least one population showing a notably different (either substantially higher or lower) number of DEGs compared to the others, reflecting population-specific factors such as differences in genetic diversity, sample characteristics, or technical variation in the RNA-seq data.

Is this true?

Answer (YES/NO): NO